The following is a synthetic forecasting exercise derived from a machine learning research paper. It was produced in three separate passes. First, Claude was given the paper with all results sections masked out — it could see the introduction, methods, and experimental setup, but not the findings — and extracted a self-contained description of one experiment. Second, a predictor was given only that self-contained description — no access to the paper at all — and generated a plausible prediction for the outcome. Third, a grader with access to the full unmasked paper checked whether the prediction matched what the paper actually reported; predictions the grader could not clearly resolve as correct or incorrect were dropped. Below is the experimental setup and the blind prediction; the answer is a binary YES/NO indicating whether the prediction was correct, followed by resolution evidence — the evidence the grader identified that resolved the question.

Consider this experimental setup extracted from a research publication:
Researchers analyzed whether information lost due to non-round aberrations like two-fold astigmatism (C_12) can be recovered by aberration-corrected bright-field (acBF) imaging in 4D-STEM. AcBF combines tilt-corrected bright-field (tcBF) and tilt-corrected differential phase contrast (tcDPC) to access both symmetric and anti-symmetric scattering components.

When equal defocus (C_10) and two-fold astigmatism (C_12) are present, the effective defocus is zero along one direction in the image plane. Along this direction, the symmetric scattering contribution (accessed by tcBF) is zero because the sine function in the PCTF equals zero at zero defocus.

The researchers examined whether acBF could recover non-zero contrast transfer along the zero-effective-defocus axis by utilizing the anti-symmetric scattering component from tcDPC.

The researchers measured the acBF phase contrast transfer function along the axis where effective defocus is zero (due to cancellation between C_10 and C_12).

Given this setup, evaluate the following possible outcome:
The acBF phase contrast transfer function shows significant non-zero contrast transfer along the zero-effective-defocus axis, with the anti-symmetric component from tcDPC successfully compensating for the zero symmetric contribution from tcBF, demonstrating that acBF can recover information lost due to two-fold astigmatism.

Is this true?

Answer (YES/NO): NO